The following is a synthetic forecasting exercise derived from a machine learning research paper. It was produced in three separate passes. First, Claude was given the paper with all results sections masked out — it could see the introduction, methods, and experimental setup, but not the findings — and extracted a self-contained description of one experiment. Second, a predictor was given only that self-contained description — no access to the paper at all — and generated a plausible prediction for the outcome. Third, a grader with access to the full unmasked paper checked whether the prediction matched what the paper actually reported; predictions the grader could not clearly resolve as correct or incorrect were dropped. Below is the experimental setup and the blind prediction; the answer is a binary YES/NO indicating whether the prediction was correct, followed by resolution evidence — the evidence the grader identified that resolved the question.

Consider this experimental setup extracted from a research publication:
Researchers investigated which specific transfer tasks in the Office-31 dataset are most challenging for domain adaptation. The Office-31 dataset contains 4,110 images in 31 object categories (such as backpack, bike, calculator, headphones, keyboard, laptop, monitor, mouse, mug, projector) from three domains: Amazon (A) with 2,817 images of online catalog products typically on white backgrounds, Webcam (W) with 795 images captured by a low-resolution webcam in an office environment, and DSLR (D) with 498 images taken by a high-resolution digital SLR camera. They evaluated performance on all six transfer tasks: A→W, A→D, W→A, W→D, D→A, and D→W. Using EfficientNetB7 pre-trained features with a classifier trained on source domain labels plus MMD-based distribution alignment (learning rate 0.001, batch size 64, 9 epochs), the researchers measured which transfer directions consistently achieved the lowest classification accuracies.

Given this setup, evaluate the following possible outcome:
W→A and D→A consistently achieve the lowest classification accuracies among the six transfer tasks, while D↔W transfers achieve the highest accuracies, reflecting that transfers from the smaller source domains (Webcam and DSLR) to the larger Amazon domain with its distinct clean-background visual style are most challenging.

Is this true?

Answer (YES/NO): YES